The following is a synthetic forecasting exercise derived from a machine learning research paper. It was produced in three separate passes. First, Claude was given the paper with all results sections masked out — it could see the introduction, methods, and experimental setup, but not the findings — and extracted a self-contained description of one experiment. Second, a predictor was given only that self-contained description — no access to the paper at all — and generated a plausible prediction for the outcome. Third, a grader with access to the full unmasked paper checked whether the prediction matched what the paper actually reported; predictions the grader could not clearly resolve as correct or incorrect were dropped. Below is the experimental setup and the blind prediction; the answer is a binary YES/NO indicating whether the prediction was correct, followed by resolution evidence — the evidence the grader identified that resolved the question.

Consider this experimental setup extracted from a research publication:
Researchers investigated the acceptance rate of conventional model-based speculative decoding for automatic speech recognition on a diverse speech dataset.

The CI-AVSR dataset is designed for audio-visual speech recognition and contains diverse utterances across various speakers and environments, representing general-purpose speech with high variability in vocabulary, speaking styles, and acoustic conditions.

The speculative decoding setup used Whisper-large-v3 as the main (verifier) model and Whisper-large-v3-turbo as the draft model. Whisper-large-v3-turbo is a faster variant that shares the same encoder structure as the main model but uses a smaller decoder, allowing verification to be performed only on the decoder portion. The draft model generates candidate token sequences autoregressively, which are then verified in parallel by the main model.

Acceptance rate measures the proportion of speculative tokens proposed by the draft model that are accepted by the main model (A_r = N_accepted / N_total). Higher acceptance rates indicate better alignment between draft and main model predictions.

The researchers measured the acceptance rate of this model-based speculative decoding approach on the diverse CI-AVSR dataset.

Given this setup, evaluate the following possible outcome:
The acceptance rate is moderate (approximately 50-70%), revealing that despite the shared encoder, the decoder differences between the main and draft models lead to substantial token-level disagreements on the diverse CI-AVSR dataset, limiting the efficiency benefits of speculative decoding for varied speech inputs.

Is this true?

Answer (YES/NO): NO